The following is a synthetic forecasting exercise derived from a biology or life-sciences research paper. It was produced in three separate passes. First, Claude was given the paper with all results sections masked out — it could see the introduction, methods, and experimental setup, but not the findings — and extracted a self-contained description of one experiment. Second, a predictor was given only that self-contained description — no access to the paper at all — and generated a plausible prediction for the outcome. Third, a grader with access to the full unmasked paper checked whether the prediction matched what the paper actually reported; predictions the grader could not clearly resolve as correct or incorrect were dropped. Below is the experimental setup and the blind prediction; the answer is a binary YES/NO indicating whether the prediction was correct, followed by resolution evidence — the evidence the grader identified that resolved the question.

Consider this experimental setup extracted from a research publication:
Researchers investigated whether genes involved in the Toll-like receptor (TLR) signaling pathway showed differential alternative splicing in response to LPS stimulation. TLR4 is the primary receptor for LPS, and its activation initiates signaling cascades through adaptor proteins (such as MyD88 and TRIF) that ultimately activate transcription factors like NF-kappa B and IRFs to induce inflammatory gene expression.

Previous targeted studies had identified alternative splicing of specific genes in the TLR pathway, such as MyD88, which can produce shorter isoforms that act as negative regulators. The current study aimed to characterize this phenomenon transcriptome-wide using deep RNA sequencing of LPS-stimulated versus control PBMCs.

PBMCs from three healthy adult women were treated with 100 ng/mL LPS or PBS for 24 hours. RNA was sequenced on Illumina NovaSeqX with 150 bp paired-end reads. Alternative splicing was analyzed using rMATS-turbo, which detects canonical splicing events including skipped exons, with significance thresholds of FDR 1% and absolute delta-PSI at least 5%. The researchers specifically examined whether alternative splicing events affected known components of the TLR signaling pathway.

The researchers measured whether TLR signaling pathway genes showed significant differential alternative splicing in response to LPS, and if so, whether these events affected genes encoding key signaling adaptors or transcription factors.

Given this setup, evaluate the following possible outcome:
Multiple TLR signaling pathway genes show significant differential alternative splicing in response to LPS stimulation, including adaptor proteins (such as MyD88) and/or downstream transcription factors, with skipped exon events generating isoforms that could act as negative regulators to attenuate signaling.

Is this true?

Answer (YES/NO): NO